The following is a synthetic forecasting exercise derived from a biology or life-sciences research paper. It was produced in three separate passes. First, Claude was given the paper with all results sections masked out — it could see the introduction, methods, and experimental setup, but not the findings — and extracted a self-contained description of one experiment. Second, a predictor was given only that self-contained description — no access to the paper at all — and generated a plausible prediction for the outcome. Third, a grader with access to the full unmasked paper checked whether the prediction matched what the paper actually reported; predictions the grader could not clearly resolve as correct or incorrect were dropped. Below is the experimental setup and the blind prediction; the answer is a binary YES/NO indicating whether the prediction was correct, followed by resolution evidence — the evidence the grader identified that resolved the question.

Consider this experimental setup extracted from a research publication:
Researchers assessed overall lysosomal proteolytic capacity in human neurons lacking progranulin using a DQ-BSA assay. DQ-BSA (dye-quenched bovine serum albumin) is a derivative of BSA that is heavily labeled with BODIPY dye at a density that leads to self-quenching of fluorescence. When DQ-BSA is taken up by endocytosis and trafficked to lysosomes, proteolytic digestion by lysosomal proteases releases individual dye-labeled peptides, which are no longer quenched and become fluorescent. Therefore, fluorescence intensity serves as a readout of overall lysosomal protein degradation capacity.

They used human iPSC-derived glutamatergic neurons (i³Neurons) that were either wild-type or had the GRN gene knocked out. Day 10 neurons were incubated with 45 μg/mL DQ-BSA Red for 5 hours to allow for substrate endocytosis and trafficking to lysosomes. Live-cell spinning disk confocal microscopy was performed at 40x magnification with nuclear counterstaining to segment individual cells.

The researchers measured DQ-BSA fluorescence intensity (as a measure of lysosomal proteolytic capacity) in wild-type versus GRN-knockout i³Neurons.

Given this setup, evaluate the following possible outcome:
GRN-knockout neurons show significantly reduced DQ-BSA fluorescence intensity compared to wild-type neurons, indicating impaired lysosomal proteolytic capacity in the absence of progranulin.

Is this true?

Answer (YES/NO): YES